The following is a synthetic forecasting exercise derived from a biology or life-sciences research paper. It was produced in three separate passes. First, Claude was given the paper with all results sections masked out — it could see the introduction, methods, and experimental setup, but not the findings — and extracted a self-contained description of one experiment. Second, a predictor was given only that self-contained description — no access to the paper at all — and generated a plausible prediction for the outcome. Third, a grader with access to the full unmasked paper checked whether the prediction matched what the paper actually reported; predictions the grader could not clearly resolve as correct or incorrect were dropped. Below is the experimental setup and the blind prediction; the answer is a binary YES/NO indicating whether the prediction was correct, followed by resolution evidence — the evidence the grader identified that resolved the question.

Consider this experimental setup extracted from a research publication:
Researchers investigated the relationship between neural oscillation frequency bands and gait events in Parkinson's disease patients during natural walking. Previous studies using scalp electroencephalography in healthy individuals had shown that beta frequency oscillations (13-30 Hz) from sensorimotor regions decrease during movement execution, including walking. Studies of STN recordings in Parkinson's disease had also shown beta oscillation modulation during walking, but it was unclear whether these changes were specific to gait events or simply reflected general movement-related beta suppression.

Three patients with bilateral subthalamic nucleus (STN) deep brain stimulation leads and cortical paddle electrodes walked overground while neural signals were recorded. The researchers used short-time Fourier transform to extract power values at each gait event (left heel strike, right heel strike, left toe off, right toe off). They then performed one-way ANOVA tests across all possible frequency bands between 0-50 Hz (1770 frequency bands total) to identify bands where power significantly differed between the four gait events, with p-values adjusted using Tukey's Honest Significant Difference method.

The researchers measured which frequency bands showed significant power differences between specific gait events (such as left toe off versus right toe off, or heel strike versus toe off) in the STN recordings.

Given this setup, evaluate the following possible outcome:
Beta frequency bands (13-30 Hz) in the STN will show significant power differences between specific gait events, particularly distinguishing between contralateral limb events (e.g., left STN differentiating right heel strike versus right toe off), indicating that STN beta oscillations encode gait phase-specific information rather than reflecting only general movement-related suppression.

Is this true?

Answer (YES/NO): NO